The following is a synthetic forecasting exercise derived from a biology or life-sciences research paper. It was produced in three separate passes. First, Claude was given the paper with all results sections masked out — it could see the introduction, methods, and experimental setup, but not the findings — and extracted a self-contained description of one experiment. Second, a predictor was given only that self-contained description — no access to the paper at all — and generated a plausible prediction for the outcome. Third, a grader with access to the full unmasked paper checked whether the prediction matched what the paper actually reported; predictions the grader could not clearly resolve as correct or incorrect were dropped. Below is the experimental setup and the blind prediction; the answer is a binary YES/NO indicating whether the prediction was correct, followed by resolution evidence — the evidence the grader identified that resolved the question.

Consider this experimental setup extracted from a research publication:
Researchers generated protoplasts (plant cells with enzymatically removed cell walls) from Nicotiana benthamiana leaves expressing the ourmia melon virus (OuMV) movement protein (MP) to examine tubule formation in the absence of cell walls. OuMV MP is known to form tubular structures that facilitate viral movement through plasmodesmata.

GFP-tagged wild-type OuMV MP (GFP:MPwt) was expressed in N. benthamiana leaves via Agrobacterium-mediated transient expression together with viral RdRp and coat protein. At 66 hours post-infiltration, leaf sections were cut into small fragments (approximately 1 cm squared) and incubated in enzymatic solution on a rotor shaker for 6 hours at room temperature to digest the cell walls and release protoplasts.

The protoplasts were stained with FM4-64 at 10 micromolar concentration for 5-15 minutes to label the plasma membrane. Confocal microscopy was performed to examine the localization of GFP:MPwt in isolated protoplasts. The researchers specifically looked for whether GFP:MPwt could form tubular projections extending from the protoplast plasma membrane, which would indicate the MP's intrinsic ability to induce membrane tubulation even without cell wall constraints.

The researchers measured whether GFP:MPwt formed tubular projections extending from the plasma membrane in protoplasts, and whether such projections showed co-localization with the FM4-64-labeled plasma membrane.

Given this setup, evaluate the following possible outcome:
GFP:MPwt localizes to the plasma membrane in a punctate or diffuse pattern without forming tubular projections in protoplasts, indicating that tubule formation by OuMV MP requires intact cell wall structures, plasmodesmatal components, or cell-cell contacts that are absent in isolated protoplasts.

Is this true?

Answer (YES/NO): YES